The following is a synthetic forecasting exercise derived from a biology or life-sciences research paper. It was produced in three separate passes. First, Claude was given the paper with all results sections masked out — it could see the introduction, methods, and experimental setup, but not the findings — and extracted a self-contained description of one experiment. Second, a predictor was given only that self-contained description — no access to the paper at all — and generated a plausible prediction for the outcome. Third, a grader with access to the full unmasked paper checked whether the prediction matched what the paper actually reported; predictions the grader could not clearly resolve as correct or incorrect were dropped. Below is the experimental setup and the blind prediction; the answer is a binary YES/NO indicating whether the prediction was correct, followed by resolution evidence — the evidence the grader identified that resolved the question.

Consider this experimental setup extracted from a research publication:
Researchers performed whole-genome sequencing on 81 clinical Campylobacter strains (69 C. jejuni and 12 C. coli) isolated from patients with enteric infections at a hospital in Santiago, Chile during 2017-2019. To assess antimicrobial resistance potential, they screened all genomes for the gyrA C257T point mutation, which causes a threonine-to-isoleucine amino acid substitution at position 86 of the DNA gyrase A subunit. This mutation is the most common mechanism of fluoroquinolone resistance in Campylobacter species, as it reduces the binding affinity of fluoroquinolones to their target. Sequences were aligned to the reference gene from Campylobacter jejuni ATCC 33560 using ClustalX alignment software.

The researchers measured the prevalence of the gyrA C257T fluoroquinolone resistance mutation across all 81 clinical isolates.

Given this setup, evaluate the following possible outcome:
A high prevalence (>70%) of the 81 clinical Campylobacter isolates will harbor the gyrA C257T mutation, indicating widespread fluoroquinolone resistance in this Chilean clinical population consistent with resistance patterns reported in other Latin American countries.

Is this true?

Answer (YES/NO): NO